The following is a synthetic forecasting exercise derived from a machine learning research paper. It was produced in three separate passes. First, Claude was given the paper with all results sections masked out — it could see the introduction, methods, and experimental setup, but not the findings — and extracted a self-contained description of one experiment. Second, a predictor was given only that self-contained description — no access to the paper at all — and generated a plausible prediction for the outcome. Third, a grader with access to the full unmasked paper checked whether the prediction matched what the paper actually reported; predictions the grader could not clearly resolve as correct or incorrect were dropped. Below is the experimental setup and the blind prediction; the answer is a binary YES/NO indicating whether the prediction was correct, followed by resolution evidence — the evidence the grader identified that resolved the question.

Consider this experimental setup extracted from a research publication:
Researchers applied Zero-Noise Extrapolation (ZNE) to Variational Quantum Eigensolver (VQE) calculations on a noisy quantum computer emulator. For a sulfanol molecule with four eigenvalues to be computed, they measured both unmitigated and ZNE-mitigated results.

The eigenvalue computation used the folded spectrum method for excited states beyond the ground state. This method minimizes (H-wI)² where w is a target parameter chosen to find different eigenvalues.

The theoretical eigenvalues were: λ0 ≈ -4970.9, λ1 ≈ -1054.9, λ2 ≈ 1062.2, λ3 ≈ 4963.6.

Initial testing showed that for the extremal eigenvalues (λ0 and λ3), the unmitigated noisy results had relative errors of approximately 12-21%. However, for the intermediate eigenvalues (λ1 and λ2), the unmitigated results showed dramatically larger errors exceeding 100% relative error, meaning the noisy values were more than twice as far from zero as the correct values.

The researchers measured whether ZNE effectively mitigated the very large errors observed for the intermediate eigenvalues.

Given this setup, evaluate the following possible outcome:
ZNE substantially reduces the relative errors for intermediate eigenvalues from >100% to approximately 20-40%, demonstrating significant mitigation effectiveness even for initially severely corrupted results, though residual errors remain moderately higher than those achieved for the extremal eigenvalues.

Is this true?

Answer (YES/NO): NO